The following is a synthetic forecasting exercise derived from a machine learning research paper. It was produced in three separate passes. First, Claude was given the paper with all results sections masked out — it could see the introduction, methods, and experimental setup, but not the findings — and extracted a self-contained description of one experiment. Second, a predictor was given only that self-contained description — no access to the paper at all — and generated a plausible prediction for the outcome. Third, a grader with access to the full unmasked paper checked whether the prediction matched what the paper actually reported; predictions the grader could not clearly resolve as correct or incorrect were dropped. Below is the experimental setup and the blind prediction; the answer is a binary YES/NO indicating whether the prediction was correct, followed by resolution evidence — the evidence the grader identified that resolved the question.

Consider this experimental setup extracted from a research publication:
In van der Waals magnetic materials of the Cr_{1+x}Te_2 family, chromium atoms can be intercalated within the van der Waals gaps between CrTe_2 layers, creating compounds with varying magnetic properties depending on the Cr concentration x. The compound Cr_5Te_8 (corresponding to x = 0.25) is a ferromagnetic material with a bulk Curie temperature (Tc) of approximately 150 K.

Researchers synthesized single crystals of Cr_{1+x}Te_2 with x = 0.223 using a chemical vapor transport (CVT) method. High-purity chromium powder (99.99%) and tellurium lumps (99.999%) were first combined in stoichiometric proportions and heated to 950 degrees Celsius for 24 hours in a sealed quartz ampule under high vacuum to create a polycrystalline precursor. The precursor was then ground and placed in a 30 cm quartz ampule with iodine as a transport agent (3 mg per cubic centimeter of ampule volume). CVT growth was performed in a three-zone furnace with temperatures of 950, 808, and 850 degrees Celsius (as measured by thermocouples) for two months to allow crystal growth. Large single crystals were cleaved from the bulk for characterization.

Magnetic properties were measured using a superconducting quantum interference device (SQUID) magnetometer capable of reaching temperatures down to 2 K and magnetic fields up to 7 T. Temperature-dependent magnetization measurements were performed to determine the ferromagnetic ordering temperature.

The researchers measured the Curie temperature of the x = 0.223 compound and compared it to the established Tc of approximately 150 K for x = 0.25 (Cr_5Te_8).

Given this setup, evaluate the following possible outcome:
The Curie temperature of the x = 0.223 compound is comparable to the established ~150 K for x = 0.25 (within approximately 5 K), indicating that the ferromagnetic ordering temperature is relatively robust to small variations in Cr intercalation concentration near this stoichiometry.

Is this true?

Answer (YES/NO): NO